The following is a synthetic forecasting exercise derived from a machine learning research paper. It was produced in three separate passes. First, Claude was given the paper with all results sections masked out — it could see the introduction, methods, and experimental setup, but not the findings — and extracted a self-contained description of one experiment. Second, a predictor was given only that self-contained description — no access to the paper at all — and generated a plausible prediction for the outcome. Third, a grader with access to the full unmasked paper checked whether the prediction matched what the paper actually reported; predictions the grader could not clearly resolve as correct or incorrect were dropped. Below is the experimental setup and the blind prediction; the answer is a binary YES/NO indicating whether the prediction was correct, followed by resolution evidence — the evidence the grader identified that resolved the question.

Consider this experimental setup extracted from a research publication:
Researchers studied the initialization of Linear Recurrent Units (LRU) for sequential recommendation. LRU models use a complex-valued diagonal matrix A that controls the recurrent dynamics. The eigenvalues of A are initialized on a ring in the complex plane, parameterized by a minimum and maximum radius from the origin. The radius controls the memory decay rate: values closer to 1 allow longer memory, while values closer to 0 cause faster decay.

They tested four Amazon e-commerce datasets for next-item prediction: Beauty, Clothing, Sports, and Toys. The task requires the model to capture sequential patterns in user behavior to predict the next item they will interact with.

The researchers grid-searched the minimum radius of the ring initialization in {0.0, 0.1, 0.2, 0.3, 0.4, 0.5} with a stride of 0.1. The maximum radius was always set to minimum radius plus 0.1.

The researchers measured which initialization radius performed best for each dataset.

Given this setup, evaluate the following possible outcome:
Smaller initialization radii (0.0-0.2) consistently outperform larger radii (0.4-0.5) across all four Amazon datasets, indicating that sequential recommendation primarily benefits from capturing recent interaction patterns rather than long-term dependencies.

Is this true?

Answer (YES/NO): YES